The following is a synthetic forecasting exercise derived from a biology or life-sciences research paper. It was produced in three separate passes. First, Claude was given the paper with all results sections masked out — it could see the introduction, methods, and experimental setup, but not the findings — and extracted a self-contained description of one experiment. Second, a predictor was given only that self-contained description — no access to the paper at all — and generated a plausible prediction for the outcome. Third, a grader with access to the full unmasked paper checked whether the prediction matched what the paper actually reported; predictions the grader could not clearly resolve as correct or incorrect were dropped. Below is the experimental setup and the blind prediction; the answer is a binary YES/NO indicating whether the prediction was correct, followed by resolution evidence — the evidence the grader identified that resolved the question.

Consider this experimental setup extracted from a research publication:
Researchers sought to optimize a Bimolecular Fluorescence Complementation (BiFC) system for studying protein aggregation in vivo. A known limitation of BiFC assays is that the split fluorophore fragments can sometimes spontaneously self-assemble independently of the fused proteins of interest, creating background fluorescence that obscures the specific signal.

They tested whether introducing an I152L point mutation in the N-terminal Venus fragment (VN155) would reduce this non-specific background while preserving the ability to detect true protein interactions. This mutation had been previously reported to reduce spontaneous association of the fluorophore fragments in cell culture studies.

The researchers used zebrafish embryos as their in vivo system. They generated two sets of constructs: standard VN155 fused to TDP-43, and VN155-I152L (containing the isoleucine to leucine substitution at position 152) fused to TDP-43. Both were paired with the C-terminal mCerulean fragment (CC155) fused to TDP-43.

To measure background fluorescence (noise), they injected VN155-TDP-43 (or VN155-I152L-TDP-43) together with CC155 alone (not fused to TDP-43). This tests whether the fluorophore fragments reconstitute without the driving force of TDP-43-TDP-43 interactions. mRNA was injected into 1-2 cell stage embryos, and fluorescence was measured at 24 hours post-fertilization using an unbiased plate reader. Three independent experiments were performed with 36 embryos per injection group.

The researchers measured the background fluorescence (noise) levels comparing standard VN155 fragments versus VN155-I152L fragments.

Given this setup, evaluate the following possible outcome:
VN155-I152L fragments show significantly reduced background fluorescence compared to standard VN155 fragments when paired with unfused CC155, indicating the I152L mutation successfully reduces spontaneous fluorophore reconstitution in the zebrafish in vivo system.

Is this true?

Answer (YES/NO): YES